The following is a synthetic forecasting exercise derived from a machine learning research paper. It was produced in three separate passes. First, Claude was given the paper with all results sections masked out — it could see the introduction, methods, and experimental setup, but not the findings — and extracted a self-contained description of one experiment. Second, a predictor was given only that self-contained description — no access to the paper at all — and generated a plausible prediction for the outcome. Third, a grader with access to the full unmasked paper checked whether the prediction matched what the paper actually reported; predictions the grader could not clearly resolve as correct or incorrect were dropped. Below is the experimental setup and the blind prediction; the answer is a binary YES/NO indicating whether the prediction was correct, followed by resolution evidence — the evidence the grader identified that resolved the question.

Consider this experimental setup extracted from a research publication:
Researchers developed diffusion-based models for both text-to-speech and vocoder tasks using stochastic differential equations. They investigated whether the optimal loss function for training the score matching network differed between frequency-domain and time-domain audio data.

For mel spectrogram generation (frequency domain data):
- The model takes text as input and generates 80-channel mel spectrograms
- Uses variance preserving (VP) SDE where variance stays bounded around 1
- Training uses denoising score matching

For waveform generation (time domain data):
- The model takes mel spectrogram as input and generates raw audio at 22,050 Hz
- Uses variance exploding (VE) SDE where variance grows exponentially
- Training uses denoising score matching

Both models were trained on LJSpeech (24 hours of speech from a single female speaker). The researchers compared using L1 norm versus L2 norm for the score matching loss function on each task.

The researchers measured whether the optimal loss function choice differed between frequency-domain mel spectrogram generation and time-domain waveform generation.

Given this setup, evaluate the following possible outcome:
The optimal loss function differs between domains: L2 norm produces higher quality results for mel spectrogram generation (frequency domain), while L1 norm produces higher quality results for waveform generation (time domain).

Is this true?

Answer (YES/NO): NO